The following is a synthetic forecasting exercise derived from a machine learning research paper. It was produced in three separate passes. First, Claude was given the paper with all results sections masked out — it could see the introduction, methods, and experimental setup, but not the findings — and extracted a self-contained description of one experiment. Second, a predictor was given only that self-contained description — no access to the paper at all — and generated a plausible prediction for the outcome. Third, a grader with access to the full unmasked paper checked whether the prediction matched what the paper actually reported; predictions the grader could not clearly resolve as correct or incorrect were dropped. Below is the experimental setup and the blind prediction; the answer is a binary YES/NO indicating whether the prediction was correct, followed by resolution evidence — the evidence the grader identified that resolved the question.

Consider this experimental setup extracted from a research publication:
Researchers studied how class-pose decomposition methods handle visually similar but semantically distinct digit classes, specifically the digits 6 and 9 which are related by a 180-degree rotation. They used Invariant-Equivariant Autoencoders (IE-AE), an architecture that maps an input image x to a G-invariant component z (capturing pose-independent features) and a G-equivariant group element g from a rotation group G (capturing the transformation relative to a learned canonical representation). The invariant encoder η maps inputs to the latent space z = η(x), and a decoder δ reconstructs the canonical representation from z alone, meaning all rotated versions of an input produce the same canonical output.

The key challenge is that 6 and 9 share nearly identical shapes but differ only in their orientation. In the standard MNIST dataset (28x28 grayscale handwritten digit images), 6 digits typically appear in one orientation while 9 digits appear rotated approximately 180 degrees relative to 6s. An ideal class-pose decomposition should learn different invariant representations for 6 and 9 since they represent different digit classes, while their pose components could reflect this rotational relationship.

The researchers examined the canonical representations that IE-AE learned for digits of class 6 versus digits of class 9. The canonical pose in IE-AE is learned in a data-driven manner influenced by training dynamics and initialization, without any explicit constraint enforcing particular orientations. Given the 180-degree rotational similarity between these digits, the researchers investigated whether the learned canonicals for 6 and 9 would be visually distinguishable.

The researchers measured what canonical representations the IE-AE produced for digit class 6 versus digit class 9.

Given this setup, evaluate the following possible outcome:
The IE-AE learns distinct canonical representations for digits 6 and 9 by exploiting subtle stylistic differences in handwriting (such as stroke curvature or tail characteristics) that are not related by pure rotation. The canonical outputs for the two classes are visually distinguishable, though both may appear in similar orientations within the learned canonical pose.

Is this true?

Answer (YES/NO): NO